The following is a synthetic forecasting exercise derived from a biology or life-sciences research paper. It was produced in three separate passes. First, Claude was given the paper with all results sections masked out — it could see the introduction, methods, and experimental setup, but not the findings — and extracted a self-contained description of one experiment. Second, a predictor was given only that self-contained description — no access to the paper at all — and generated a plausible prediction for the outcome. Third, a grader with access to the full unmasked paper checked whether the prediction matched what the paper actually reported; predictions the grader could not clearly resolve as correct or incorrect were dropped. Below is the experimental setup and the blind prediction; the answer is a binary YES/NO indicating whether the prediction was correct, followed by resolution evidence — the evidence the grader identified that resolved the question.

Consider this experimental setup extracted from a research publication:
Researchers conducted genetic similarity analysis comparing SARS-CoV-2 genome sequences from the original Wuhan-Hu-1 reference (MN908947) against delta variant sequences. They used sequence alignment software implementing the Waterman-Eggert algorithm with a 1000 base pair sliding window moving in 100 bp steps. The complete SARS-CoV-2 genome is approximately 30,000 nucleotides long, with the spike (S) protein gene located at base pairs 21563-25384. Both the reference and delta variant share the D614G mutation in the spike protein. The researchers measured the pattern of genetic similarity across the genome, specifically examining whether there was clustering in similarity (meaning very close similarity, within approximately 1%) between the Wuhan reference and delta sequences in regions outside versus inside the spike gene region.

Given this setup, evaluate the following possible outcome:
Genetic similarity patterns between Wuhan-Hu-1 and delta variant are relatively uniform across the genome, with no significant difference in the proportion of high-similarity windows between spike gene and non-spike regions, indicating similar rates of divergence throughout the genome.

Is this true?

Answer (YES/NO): NO